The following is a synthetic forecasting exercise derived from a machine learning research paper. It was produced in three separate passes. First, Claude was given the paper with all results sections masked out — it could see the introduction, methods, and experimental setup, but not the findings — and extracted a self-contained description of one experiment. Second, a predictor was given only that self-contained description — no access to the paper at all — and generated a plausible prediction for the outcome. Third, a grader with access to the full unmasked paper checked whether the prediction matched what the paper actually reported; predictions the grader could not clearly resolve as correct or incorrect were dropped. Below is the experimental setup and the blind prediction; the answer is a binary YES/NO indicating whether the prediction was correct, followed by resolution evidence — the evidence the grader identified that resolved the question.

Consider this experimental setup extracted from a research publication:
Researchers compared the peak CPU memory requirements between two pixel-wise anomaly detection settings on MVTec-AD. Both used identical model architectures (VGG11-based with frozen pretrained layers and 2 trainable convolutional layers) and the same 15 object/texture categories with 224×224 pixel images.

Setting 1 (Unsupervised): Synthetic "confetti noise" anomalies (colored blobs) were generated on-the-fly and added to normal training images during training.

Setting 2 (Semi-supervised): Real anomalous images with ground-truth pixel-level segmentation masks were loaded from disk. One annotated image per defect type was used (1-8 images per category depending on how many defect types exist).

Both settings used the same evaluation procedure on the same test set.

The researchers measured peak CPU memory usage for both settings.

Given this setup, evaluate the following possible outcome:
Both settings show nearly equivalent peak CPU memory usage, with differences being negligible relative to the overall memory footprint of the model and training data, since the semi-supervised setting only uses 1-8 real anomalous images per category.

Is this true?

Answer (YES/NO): NO